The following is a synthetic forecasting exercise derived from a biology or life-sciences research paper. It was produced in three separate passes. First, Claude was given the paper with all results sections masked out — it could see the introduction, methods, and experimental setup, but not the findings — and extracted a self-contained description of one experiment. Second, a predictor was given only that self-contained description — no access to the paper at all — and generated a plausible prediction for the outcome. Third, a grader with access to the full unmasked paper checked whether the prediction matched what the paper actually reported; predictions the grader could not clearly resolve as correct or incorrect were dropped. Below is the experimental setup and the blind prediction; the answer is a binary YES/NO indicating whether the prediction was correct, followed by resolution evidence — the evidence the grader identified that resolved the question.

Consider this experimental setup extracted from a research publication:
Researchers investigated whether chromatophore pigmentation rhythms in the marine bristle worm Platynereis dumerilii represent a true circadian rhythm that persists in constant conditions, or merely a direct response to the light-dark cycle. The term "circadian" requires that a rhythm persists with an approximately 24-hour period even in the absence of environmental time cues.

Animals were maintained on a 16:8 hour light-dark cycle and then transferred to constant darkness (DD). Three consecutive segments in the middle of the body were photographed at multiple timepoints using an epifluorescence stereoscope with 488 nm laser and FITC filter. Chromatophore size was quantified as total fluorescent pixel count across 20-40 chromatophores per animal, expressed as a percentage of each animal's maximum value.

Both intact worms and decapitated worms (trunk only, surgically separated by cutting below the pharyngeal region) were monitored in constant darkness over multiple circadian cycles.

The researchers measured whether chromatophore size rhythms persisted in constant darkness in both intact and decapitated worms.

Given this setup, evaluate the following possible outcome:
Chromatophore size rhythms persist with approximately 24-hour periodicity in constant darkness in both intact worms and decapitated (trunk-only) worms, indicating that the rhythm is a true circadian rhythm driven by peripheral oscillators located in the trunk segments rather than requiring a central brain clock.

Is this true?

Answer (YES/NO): NO